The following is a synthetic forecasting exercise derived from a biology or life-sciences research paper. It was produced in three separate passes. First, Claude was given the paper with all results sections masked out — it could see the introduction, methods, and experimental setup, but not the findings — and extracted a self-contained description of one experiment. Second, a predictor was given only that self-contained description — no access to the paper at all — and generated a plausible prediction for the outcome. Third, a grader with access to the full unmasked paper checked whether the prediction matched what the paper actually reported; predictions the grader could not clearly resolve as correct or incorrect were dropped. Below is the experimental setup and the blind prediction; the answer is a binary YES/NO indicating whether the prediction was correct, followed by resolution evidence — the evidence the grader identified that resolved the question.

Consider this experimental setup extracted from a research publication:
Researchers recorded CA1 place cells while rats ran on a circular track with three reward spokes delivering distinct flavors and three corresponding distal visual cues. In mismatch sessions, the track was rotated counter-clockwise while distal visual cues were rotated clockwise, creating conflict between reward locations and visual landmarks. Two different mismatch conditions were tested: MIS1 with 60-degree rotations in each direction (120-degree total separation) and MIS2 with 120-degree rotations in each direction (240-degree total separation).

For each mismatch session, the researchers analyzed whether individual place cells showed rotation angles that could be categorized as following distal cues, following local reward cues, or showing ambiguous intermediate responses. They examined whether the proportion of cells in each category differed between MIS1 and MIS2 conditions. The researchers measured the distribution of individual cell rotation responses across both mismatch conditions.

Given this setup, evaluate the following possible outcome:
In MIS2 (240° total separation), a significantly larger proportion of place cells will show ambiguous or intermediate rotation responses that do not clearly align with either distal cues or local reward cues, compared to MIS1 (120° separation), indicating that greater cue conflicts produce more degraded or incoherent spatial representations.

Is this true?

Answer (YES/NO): NO